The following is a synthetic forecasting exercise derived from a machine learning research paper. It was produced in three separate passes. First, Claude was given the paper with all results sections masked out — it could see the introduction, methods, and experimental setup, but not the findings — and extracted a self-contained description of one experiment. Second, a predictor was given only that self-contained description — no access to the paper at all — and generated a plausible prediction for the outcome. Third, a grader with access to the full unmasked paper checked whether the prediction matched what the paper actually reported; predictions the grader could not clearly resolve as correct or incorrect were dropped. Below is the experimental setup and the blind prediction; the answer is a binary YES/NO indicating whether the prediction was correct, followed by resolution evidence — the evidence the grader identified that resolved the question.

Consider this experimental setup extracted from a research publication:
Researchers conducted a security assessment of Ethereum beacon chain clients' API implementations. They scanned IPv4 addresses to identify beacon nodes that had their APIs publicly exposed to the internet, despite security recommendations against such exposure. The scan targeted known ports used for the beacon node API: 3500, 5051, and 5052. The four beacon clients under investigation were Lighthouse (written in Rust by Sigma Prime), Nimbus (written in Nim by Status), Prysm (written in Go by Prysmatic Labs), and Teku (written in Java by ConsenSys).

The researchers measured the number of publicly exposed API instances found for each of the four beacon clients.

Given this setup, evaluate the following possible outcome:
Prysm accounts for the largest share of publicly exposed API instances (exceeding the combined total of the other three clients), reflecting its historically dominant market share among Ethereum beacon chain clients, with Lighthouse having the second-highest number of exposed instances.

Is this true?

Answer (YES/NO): NO